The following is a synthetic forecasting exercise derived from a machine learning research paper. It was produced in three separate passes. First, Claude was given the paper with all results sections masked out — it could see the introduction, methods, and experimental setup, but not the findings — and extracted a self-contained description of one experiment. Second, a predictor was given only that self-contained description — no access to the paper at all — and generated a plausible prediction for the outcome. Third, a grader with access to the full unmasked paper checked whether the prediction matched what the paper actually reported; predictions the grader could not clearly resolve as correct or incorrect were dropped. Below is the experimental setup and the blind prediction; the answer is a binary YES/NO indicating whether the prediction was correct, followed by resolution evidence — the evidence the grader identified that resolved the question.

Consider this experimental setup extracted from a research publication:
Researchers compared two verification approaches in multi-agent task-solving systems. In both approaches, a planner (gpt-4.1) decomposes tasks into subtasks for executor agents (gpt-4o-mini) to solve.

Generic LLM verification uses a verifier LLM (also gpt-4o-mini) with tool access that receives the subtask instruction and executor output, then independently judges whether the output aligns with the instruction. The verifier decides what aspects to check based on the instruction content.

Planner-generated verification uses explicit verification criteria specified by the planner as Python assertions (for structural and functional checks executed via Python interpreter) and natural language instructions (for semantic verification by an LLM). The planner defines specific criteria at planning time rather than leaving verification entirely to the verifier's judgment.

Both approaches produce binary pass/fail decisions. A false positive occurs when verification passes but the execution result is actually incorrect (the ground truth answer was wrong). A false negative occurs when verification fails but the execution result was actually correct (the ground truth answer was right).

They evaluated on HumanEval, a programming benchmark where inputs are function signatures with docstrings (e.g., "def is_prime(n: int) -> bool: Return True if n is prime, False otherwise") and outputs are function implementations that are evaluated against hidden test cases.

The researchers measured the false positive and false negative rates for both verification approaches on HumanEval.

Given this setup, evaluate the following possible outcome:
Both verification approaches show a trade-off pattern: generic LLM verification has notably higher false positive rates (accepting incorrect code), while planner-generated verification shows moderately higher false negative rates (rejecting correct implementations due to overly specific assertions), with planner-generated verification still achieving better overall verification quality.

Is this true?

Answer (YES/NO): YES